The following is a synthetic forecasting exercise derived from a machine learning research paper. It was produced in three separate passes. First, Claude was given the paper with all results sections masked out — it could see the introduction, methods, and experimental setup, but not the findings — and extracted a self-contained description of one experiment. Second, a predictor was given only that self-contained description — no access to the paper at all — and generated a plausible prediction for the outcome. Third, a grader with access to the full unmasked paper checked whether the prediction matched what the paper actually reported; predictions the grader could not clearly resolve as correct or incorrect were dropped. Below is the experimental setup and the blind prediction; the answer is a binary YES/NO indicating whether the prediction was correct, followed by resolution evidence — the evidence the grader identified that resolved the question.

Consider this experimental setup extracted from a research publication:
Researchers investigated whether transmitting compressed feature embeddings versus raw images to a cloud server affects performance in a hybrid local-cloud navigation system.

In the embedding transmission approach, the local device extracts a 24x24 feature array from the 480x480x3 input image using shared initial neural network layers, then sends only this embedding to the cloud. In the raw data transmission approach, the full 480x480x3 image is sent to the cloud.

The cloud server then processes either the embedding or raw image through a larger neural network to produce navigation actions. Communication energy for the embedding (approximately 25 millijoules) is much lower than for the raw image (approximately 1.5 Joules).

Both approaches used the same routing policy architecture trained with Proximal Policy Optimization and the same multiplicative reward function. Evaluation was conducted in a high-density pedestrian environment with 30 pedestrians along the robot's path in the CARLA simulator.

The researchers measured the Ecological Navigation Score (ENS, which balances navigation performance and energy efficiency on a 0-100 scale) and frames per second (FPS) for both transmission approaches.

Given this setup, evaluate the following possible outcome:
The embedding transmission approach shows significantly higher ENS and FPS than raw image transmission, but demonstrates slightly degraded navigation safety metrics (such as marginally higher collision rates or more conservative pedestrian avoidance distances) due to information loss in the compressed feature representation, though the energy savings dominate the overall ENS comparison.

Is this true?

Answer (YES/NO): NO